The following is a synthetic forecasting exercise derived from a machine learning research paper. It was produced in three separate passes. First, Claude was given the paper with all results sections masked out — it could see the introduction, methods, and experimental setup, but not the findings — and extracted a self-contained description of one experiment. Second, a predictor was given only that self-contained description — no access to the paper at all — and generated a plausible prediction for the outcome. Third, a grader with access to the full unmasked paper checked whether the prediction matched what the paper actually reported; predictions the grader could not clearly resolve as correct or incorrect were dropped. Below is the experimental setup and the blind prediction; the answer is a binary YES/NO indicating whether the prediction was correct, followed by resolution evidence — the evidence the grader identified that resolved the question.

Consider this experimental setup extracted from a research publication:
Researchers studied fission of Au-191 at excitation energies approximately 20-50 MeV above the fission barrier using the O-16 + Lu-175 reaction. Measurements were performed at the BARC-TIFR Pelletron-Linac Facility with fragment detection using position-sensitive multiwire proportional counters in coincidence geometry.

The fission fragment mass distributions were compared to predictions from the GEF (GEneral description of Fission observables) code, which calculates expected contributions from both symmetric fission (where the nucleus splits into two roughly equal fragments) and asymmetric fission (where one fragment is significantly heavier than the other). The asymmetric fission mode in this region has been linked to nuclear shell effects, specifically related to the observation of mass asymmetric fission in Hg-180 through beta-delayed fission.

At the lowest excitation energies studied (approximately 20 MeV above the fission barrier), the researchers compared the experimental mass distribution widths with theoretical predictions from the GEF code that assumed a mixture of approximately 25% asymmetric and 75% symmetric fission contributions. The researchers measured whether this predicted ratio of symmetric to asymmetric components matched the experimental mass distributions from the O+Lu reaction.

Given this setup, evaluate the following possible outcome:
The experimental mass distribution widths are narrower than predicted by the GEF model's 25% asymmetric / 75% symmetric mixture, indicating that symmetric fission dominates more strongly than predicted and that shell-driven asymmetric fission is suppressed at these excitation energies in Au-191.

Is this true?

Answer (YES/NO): NO